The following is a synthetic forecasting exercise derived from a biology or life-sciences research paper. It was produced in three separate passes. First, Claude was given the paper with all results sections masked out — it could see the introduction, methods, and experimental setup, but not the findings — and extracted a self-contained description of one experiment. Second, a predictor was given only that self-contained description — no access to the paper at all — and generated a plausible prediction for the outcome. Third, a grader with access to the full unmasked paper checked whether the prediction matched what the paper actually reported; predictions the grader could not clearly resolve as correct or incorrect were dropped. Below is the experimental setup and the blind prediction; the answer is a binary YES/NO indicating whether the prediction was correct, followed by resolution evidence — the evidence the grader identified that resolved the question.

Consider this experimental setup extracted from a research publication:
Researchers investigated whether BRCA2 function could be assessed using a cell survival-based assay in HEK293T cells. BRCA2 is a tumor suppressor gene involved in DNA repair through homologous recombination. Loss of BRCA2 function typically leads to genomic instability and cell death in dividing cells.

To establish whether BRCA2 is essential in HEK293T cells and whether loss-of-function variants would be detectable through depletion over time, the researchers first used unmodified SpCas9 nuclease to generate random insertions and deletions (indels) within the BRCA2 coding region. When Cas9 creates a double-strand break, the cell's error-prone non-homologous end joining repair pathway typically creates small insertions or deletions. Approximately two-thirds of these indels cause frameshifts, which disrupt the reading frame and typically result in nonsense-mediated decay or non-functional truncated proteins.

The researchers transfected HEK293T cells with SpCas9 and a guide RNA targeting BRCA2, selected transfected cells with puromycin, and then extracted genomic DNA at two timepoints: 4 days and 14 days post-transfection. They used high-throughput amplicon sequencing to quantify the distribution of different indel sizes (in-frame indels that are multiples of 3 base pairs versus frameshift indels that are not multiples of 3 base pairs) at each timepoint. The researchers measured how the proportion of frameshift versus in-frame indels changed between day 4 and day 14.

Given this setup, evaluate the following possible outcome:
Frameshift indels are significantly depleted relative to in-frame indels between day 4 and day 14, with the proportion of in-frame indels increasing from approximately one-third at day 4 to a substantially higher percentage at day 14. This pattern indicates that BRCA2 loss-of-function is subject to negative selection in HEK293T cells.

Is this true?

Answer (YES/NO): YES